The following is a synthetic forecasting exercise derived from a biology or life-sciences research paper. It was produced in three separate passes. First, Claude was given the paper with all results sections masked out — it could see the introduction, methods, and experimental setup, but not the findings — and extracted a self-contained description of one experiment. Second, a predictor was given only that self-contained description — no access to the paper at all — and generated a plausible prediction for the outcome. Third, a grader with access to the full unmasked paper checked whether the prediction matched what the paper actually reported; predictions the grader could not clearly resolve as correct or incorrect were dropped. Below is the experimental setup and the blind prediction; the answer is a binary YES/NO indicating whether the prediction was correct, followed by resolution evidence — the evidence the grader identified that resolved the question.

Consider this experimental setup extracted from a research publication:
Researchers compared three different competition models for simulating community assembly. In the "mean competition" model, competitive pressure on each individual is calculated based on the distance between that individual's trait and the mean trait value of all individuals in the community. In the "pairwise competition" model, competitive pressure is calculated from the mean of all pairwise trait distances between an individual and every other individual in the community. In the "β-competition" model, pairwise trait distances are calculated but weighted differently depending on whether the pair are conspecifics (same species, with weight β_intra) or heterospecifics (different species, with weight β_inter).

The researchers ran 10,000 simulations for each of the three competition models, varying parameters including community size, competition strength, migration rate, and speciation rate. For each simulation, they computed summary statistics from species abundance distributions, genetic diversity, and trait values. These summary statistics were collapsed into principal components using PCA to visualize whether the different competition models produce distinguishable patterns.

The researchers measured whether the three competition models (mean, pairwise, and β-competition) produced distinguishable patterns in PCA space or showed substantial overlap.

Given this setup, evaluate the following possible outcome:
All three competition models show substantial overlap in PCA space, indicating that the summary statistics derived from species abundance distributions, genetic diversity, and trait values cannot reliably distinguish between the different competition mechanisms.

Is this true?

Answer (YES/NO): NO